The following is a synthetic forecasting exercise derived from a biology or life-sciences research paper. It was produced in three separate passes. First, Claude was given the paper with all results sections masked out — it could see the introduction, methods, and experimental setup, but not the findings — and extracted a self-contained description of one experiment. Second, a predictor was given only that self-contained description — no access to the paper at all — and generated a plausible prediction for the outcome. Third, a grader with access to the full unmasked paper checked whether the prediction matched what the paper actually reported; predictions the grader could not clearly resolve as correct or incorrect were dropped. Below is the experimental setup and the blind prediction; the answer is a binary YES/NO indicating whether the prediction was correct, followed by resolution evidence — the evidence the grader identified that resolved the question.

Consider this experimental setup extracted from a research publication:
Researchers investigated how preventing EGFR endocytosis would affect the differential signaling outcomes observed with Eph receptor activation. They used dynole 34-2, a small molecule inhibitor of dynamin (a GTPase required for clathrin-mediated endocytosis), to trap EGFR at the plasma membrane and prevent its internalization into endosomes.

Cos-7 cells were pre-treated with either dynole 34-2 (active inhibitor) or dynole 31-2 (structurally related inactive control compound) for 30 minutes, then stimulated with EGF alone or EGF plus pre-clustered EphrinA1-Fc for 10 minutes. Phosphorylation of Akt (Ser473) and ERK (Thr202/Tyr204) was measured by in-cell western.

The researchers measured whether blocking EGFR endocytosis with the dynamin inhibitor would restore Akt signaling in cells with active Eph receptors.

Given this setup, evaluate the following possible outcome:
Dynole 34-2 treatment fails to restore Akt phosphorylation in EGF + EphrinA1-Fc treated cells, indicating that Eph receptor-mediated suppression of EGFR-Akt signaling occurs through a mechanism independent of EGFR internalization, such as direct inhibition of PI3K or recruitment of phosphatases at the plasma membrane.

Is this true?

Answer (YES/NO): NO